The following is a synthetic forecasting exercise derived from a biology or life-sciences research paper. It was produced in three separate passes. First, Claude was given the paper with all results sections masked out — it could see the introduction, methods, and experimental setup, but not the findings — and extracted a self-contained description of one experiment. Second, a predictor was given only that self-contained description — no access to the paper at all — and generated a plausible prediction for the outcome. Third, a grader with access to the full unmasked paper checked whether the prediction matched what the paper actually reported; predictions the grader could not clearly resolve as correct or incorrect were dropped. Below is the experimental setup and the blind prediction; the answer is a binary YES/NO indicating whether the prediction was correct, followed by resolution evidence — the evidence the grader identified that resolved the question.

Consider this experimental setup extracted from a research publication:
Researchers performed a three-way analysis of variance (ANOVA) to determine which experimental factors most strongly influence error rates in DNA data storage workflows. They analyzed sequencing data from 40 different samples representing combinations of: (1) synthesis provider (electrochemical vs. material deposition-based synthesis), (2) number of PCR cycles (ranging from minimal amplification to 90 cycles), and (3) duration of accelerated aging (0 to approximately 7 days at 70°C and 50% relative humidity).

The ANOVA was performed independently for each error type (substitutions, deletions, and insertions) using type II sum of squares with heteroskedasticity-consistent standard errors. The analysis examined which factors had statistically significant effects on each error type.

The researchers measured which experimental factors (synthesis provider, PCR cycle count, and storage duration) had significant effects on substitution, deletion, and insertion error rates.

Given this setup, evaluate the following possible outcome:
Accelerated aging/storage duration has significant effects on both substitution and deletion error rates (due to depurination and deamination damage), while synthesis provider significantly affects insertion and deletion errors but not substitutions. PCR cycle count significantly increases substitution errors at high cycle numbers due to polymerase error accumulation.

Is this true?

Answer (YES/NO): NO